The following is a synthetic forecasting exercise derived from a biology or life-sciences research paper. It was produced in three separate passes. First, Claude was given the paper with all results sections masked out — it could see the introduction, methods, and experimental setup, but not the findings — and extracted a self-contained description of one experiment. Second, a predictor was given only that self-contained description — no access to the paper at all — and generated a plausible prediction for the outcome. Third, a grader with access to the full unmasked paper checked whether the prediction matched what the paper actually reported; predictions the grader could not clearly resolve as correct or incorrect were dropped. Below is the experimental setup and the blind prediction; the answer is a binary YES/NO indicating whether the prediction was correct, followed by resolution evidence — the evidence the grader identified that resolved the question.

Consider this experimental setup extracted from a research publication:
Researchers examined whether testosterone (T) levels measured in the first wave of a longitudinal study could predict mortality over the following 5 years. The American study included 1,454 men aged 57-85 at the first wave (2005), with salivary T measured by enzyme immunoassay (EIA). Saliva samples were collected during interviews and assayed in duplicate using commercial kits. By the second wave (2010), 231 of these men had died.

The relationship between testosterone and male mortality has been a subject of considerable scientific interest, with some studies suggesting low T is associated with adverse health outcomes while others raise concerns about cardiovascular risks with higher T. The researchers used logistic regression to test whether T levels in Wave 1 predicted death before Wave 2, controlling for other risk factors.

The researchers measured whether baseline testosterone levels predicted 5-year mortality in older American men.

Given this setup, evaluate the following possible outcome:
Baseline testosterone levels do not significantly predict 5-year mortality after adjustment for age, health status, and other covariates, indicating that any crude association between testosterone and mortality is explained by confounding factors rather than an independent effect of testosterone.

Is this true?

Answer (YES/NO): NO